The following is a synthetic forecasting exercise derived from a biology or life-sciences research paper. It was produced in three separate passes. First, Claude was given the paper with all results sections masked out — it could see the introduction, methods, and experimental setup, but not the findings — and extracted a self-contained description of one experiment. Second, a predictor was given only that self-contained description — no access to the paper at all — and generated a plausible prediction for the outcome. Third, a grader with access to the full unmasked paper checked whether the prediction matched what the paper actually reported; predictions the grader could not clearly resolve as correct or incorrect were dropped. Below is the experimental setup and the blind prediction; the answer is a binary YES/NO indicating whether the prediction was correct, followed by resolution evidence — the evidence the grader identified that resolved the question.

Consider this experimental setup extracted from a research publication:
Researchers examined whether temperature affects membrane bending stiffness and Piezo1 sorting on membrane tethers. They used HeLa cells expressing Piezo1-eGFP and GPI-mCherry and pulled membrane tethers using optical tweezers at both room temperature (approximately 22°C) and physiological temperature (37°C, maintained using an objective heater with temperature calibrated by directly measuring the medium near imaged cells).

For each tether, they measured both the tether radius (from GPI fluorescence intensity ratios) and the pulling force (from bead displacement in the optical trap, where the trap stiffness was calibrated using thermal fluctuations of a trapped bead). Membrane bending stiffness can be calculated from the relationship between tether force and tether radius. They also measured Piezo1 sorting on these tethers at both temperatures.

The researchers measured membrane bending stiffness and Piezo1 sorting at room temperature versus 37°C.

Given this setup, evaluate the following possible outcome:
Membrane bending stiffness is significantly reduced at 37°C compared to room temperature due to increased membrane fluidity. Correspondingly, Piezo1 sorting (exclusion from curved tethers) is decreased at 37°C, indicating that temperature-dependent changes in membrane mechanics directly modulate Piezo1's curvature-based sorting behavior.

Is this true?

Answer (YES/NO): NO